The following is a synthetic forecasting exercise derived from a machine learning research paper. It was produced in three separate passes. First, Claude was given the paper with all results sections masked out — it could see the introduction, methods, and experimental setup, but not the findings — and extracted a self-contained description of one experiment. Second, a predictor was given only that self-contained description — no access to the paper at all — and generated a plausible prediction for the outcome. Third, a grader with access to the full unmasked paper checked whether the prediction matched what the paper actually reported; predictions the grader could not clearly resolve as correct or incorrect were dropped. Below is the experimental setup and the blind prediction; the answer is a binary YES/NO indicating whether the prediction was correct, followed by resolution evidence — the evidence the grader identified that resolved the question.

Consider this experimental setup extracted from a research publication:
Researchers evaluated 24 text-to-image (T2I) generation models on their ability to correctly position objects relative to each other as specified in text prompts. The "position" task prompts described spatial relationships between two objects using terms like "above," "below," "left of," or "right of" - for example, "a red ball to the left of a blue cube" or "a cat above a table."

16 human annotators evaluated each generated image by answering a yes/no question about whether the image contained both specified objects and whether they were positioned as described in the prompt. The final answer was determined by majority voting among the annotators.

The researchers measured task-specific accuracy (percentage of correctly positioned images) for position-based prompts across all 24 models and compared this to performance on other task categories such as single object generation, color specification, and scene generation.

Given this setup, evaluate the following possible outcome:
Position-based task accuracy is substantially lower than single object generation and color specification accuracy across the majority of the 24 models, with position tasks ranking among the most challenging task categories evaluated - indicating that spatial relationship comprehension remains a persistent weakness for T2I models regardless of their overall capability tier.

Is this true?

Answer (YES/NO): YES